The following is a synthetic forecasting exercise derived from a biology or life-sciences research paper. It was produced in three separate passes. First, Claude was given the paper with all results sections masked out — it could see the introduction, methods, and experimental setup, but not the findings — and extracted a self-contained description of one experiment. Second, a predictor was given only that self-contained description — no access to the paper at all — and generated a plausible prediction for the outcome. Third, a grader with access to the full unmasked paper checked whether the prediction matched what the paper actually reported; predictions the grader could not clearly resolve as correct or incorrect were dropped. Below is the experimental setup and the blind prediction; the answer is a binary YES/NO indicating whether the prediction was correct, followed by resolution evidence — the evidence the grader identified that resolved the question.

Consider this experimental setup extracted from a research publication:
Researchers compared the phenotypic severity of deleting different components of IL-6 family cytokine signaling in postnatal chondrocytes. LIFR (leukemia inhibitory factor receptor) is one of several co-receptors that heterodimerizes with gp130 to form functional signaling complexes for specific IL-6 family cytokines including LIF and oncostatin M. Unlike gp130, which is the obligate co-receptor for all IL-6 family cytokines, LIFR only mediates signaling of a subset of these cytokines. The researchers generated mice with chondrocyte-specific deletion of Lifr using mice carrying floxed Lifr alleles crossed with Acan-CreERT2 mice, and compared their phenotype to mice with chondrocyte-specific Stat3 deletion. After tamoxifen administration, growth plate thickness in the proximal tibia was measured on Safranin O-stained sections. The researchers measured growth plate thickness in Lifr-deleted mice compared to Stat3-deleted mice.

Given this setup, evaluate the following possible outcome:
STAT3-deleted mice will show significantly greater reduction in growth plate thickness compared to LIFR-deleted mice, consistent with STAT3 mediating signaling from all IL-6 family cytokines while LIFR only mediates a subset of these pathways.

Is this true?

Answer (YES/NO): YES